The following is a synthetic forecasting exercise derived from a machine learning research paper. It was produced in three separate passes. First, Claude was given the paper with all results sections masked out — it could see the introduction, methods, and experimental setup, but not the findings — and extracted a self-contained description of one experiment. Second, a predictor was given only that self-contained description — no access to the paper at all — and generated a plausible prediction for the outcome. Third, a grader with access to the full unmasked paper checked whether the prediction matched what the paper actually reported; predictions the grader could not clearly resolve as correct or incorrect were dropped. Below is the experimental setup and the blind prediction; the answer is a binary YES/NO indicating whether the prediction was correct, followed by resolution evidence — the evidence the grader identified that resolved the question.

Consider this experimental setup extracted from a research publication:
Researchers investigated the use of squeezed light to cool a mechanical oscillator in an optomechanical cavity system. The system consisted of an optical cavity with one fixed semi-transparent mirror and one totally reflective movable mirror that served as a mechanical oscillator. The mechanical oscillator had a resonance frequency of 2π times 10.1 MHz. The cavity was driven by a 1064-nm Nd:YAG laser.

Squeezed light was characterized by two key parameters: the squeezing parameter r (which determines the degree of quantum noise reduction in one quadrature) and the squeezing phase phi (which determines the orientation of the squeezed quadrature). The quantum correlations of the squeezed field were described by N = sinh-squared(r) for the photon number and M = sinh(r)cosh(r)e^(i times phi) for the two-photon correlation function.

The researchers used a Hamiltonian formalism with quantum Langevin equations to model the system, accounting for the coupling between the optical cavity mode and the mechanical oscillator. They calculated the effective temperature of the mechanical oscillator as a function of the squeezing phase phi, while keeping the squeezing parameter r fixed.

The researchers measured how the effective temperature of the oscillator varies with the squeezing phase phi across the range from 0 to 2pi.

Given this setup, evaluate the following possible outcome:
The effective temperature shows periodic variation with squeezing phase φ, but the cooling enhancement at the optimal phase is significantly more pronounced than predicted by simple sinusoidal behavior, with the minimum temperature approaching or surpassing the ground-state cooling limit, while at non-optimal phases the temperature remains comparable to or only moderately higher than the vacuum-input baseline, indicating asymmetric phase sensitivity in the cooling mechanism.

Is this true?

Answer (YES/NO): NO